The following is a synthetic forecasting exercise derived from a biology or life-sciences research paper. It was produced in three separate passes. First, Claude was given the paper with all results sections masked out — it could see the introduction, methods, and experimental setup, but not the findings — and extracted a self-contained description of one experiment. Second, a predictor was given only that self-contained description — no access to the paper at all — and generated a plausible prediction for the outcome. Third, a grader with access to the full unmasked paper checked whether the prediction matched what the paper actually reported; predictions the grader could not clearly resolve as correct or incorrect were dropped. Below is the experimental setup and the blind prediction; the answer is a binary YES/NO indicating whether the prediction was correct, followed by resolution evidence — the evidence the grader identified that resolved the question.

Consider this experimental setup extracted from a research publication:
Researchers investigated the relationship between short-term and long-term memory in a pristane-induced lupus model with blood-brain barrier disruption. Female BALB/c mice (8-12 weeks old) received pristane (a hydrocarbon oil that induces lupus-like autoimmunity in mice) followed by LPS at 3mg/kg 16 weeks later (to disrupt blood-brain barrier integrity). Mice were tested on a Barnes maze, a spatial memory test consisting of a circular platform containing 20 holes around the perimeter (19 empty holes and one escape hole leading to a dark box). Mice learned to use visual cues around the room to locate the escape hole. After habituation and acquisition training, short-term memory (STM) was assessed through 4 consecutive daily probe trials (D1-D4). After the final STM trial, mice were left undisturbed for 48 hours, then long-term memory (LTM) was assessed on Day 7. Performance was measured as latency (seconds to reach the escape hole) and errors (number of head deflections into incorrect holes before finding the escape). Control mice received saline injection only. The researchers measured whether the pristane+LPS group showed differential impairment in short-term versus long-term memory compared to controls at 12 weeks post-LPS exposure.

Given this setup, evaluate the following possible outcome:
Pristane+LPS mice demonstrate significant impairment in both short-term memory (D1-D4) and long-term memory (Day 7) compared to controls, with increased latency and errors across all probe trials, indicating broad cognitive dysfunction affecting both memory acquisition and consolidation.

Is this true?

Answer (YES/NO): NO